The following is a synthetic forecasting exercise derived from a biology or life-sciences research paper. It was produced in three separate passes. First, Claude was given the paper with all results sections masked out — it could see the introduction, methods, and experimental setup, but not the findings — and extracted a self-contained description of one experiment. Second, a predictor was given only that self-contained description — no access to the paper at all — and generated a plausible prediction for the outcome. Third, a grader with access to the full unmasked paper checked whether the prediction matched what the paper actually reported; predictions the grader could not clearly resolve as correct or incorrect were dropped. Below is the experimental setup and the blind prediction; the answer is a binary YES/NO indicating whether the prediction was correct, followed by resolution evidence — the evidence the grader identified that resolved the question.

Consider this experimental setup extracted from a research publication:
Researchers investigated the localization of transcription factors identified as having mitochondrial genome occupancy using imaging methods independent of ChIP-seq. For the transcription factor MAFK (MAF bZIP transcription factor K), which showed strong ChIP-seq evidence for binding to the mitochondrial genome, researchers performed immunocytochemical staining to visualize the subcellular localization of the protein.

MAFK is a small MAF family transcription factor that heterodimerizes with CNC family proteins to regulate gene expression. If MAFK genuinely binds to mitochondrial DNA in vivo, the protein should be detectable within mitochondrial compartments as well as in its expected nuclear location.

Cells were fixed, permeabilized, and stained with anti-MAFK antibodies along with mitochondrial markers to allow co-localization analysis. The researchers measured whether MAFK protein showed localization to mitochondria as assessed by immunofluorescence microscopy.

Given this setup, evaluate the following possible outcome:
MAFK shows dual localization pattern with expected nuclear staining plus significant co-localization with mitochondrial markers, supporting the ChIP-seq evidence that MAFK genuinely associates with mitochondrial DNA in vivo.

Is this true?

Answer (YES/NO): YES